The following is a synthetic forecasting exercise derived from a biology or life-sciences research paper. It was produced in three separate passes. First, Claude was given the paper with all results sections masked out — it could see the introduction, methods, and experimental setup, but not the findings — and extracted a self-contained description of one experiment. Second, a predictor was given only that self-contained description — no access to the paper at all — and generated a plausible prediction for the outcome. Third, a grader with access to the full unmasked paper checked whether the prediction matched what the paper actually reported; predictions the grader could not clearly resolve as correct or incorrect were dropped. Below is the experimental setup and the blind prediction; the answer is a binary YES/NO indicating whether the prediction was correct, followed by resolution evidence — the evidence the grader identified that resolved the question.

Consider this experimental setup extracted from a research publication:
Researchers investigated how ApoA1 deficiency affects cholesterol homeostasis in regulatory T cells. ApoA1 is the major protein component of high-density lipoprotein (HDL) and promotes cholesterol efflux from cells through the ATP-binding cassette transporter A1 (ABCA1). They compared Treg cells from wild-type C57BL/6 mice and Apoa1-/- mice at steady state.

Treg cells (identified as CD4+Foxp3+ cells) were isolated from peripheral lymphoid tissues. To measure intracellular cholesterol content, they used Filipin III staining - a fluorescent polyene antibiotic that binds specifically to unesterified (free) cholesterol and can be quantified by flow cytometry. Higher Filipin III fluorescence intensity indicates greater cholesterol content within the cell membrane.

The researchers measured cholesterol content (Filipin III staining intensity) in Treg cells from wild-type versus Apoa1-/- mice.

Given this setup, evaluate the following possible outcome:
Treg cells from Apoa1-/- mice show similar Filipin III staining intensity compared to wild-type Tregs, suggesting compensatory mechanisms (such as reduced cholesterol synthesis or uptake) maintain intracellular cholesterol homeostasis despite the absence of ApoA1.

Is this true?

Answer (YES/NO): NO